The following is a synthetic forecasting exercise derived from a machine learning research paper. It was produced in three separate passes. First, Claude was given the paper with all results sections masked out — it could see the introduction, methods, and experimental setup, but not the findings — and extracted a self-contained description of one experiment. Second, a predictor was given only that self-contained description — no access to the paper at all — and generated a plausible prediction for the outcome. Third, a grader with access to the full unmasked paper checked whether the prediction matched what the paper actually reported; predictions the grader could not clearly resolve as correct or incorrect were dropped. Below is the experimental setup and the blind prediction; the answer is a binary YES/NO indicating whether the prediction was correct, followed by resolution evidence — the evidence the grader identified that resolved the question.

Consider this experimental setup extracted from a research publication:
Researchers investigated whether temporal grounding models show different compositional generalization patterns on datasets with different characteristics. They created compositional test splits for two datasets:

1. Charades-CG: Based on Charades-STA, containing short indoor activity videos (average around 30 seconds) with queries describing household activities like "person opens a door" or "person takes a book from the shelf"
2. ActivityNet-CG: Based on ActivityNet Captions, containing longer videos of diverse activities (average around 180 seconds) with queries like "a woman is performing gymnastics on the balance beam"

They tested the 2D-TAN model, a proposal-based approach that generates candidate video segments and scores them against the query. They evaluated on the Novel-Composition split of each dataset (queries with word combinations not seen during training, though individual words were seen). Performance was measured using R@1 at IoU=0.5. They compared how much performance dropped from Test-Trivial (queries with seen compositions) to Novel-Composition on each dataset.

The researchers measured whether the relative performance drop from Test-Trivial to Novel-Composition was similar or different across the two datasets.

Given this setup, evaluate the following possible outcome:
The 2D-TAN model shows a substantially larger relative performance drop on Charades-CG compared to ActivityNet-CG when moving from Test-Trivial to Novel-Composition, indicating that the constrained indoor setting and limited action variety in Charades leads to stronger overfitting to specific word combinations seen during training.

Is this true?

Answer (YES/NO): NO